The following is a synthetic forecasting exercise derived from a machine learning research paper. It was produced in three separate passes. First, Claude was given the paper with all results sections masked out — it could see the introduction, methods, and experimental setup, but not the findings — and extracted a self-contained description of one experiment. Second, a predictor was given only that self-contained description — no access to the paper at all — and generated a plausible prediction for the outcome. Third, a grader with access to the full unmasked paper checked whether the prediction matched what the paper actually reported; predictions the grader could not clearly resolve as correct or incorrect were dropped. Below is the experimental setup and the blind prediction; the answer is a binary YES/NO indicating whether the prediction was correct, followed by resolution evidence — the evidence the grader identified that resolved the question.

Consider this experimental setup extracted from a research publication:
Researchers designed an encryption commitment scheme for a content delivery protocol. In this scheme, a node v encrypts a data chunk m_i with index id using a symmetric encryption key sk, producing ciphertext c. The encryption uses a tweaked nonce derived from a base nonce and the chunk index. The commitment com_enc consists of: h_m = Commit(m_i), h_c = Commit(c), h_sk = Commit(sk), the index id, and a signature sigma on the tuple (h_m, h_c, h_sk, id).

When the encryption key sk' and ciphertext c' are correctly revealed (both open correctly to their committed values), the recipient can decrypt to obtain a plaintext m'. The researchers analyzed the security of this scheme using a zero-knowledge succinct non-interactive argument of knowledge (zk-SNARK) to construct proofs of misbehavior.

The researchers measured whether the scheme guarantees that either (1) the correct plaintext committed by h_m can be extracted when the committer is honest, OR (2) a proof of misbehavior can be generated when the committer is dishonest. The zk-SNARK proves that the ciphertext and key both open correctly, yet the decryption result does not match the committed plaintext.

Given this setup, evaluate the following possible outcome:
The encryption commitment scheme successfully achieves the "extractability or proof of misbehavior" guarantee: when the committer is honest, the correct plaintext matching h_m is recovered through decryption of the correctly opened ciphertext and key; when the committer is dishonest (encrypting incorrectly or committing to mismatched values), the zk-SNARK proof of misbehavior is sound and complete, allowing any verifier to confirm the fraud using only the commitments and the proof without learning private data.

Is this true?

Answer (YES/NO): YES